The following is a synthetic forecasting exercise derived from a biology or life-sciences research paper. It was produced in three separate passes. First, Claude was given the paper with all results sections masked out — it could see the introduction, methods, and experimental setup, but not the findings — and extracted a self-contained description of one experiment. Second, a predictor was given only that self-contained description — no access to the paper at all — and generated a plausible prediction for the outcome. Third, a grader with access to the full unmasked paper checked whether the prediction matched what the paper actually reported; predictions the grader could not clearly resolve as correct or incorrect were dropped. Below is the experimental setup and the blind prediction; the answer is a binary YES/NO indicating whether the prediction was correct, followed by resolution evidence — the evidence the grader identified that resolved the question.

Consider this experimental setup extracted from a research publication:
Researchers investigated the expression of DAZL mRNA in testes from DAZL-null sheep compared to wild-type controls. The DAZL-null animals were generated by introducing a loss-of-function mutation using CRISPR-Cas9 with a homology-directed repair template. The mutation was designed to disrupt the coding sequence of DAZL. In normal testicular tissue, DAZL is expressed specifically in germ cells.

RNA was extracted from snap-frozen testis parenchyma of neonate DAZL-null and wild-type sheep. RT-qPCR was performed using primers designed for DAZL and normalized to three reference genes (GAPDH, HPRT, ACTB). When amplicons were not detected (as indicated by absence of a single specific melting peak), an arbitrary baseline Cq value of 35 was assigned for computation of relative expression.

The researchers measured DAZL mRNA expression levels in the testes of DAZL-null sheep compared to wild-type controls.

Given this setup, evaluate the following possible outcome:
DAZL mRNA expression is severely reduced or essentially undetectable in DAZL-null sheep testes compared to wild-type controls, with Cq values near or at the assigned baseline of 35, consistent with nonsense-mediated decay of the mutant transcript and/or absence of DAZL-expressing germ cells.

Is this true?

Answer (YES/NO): YES